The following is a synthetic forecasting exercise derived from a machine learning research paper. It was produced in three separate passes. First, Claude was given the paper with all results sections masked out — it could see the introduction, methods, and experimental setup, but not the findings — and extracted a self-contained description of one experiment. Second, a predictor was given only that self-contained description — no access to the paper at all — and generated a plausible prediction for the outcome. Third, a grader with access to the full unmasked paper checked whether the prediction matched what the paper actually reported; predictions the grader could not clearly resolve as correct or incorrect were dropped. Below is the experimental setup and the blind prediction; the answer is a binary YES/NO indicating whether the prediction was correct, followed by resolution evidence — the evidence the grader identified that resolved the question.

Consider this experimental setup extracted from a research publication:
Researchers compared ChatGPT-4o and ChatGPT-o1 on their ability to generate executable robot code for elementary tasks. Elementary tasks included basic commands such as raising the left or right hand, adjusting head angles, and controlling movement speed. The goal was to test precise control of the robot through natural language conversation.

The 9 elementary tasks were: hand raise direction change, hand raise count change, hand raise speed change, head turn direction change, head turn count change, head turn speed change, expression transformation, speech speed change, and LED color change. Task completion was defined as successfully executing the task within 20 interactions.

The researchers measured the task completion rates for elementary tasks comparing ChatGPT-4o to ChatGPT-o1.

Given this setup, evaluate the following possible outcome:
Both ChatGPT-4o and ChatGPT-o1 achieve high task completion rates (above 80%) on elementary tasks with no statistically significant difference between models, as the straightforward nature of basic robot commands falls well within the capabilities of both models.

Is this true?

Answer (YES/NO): NO